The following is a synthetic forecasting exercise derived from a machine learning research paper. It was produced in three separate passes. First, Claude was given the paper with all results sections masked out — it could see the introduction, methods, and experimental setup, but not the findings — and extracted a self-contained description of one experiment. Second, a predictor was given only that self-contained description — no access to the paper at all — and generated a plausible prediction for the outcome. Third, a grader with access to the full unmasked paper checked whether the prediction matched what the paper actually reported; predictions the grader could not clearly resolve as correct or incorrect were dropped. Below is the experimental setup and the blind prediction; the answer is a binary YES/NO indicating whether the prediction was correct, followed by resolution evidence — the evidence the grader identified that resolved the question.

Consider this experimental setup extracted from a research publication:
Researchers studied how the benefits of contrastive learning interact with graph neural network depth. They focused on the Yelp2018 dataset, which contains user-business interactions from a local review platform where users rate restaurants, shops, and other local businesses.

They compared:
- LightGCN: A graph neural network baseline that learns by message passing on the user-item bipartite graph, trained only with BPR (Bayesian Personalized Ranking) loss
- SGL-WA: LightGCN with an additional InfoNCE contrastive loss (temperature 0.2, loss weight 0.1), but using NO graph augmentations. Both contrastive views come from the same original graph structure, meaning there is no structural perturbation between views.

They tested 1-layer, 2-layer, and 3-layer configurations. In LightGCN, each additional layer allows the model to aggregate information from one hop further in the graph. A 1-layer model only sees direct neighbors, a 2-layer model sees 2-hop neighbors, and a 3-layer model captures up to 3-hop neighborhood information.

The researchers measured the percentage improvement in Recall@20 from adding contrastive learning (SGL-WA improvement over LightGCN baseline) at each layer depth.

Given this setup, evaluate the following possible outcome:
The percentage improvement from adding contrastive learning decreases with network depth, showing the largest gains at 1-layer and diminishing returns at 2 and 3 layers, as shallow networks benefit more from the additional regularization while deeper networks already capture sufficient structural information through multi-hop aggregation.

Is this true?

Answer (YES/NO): NO